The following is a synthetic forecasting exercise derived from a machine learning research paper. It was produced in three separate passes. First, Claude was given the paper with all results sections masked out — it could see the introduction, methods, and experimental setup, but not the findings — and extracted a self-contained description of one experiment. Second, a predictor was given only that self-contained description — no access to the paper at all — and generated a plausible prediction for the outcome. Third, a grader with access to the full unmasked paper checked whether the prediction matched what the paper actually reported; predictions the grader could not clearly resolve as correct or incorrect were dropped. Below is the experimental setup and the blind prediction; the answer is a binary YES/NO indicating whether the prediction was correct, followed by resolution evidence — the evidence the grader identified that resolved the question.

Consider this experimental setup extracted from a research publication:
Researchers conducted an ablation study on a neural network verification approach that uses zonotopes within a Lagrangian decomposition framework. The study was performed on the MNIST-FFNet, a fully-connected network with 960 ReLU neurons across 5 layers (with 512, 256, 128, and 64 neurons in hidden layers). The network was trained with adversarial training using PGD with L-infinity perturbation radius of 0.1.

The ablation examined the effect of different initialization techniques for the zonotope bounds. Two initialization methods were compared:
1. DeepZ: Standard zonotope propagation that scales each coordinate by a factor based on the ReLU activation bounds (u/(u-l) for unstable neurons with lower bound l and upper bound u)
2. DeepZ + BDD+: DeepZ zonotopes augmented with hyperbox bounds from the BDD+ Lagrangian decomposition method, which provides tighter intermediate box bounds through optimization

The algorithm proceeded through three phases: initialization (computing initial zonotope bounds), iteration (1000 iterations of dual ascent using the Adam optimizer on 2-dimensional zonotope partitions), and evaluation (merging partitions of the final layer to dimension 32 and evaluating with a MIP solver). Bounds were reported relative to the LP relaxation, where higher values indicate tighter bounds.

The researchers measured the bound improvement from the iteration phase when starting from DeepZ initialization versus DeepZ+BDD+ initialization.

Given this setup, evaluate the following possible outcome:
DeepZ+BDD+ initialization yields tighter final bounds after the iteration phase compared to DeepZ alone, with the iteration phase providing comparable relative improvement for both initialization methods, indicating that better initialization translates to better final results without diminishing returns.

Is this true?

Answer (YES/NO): NO